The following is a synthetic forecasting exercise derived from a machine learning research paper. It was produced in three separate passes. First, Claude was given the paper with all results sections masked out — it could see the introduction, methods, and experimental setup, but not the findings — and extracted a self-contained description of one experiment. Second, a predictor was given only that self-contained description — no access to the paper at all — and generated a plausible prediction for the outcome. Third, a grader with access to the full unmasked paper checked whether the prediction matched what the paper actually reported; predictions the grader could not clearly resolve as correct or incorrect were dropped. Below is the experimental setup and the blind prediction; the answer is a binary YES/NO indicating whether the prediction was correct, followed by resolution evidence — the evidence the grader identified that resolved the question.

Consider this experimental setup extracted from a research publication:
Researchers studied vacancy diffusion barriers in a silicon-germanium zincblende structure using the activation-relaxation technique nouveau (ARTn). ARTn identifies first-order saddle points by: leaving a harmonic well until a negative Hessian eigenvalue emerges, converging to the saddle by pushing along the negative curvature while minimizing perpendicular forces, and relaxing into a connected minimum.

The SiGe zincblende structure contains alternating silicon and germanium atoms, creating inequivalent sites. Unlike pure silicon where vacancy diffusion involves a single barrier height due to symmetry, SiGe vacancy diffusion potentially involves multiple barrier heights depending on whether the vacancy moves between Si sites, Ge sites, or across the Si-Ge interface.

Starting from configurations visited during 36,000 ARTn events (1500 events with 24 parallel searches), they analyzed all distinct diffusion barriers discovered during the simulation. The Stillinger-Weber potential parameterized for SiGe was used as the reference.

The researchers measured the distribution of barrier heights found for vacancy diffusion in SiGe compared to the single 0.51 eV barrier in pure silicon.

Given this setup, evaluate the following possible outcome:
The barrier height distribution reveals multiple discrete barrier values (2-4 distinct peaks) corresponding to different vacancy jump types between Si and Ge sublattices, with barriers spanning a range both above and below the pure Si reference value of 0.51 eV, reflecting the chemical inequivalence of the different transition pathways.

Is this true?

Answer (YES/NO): NO